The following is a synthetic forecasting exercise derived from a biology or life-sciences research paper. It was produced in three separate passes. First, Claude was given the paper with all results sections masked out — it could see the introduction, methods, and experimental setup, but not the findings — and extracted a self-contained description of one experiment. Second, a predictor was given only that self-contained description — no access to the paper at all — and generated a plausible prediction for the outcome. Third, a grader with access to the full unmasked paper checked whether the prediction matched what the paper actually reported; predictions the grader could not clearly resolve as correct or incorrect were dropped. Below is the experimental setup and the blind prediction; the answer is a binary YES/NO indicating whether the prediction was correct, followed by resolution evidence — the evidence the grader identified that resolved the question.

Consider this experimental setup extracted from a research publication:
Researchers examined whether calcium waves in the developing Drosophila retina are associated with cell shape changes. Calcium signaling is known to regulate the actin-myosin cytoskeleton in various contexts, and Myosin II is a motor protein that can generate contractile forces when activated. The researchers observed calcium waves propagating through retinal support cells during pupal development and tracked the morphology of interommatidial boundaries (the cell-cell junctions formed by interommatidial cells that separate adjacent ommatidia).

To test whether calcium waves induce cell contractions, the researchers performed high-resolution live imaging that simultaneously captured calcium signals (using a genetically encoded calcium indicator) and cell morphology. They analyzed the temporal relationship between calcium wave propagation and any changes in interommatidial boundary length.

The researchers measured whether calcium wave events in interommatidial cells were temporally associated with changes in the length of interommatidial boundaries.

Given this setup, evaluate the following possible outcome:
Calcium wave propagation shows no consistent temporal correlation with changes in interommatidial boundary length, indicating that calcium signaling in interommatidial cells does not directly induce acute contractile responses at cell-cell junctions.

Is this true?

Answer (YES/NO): NO